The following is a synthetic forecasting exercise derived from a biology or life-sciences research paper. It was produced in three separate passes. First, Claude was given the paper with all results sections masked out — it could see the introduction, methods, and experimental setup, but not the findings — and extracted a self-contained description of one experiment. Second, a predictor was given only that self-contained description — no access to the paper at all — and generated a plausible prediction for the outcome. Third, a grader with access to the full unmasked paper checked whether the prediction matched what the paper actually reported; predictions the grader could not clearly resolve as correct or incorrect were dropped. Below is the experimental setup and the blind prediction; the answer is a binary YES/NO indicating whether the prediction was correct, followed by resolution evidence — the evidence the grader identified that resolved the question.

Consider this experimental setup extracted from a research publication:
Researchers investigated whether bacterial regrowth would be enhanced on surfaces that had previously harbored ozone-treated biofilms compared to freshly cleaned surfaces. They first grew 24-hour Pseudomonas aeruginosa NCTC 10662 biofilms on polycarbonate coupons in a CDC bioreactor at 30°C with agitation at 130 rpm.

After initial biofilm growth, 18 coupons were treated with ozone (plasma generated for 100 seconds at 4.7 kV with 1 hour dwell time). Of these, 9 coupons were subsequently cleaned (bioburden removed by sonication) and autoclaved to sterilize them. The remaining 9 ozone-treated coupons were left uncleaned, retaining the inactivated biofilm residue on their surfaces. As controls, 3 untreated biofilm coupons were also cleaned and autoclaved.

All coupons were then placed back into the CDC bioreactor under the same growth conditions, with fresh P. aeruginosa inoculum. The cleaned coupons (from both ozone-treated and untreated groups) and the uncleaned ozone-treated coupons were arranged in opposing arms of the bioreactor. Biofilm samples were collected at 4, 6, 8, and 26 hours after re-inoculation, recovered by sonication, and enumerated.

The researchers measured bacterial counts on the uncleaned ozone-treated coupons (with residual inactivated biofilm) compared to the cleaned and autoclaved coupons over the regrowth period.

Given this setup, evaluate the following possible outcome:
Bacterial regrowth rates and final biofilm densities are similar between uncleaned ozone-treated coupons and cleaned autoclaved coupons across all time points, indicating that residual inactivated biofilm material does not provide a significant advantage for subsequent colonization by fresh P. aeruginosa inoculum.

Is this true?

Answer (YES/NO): YES